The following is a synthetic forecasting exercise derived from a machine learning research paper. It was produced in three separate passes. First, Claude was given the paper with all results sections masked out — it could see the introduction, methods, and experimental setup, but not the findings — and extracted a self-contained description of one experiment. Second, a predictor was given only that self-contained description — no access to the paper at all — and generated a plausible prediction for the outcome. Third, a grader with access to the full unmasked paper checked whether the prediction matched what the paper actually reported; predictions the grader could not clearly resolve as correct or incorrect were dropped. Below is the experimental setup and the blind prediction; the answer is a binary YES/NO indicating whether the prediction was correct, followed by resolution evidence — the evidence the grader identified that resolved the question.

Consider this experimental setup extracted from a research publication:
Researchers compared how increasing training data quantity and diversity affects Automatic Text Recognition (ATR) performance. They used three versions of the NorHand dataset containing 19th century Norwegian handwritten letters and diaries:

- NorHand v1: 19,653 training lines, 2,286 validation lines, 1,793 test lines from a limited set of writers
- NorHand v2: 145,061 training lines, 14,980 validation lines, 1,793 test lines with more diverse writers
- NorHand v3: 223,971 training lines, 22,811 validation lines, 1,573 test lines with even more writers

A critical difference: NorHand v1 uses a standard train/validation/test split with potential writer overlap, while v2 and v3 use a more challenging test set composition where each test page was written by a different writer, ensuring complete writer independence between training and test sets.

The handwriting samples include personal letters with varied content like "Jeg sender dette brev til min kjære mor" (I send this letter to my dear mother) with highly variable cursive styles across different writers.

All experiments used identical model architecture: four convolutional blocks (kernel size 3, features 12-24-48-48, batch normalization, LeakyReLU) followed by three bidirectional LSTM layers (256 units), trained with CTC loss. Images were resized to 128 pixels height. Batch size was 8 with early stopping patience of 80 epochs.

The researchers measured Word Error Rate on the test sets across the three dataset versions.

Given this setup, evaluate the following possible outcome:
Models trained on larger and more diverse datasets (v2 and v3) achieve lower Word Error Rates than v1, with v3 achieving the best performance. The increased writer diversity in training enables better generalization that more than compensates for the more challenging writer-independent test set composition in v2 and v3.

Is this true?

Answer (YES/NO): NO